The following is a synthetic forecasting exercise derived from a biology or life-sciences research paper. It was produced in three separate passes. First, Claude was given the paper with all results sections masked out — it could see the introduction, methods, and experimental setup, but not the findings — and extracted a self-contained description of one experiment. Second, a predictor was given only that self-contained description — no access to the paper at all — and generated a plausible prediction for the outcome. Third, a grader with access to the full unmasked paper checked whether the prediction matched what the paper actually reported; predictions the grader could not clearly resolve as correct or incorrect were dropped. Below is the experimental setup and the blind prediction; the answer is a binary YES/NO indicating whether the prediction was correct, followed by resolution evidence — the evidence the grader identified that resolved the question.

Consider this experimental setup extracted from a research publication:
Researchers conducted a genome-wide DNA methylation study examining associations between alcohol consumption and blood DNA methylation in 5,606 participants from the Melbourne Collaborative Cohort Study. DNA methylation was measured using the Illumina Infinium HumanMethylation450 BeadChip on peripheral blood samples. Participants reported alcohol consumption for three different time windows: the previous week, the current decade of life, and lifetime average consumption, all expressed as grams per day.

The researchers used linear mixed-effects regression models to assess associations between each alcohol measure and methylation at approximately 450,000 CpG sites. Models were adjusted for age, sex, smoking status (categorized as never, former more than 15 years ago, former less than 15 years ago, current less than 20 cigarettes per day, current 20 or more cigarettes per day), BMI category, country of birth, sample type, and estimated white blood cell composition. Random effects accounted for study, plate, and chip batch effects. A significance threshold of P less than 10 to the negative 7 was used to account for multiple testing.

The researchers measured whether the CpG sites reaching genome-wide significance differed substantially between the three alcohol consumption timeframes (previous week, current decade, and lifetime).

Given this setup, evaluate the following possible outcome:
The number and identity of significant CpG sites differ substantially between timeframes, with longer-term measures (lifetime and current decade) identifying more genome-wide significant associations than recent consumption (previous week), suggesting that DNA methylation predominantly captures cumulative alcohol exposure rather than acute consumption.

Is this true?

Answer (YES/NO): NO